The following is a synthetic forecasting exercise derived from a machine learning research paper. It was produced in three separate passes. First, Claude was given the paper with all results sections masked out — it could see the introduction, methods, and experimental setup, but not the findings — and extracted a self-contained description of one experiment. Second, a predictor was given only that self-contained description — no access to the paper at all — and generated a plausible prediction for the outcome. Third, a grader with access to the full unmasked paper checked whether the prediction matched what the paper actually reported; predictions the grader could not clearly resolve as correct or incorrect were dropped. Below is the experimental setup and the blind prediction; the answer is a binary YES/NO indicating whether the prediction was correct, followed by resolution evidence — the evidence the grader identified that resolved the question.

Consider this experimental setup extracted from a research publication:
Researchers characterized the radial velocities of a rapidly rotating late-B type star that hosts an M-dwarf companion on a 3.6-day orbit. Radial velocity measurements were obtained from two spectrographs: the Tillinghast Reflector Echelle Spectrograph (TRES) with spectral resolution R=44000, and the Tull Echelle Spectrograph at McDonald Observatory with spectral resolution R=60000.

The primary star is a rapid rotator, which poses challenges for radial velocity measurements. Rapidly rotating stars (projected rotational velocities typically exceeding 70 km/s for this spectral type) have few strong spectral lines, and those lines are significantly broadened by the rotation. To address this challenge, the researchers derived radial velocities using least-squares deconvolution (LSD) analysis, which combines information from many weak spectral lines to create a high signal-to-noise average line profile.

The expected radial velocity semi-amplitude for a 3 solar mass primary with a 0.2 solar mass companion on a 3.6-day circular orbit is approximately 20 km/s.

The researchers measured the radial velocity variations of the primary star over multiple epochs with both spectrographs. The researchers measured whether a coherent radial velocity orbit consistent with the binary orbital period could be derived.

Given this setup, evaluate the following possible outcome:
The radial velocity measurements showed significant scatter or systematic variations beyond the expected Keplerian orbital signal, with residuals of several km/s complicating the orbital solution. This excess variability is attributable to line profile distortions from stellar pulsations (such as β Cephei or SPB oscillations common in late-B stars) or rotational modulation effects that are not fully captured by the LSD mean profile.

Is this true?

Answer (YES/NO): NO